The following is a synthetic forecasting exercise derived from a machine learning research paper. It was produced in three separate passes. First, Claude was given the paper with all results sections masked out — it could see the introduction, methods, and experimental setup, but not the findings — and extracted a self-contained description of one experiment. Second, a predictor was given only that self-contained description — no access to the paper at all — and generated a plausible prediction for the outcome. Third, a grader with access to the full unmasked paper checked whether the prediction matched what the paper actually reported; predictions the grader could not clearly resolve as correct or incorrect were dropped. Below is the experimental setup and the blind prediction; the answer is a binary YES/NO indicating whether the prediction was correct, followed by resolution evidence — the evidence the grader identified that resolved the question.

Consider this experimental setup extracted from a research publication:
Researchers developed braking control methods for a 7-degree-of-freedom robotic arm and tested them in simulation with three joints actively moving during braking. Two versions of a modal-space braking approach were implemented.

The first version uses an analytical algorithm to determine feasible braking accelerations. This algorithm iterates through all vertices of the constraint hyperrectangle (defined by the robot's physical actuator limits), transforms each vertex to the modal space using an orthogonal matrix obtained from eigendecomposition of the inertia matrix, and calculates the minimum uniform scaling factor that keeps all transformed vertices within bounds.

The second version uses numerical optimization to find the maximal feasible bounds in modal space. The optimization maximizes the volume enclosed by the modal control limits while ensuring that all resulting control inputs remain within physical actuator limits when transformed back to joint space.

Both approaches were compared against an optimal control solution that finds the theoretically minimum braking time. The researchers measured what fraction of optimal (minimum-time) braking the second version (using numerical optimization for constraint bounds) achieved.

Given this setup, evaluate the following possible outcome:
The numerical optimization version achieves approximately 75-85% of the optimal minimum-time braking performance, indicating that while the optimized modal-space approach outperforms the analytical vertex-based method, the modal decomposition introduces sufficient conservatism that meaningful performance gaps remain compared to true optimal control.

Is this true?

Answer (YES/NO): NO